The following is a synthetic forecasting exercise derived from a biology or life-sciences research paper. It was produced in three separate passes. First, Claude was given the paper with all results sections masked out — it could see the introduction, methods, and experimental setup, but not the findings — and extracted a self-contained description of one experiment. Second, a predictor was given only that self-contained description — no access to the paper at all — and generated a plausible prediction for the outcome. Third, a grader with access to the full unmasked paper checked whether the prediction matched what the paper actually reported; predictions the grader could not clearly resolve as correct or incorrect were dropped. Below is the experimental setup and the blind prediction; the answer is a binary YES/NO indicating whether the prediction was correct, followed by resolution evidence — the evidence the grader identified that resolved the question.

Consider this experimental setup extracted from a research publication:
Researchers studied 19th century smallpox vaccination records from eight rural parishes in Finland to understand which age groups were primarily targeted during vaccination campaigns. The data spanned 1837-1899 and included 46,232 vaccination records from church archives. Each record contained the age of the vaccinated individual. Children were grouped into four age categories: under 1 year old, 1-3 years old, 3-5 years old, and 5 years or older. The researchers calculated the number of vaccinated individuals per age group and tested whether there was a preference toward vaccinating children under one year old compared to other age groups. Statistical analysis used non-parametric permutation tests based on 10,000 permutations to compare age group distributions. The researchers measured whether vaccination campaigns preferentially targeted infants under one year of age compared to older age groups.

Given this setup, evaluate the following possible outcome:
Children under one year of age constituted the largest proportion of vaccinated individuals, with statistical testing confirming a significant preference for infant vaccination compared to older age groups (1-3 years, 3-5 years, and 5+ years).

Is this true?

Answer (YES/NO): YES